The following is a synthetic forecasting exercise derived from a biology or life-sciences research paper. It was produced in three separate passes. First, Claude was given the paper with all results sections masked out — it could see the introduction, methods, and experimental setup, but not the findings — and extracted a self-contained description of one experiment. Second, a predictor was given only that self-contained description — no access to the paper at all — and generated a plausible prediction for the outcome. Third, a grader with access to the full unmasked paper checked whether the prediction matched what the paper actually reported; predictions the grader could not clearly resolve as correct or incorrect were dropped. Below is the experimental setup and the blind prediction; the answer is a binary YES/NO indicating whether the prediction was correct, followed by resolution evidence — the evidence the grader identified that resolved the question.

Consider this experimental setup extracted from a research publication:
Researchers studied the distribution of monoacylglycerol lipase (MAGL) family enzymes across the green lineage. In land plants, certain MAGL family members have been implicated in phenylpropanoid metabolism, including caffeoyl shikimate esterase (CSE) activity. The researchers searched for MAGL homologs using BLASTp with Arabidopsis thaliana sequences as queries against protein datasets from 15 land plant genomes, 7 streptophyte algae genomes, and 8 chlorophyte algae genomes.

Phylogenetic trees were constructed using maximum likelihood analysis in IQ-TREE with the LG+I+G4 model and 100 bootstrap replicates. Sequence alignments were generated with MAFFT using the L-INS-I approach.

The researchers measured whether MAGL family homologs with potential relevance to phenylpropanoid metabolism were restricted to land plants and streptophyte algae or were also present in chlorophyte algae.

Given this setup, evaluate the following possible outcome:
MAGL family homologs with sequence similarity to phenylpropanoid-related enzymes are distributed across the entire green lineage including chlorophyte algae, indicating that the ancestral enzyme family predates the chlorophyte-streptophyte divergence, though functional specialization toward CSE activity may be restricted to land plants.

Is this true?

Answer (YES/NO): YES